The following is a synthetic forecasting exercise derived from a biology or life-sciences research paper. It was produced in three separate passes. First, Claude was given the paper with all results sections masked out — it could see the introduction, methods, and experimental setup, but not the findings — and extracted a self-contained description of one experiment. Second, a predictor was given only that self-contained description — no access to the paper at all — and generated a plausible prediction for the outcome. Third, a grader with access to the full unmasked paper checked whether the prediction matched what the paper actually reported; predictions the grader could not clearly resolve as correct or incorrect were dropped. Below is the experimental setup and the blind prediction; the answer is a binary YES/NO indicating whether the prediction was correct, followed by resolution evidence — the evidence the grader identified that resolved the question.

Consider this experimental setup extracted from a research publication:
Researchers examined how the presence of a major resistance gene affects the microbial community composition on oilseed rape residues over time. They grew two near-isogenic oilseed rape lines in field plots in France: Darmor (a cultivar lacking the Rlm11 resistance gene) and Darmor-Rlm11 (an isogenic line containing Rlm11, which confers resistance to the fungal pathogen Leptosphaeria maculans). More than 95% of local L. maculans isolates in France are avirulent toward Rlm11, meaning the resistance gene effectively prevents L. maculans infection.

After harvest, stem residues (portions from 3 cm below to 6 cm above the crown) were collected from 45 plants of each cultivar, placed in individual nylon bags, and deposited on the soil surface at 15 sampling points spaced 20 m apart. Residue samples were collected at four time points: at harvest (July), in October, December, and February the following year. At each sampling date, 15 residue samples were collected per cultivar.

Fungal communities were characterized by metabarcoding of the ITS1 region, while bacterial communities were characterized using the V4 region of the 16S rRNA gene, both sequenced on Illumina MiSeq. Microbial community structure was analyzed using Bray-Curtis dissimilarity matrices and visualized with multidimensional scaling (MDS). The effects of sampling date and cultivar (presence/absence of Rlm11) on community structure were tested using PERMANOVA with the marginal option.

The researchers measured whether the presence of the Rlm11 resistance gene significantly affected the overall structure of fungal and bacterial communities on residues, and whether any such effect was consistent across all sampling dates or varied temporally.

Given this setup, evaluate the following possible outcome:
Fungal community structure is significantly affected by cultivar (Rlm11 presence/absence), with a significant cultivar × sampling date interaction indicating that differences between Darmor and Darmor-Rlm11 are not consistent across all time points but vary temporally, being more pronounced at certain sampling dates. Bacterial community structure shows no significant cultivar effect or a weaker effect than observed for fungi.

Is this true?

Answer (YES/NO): NO